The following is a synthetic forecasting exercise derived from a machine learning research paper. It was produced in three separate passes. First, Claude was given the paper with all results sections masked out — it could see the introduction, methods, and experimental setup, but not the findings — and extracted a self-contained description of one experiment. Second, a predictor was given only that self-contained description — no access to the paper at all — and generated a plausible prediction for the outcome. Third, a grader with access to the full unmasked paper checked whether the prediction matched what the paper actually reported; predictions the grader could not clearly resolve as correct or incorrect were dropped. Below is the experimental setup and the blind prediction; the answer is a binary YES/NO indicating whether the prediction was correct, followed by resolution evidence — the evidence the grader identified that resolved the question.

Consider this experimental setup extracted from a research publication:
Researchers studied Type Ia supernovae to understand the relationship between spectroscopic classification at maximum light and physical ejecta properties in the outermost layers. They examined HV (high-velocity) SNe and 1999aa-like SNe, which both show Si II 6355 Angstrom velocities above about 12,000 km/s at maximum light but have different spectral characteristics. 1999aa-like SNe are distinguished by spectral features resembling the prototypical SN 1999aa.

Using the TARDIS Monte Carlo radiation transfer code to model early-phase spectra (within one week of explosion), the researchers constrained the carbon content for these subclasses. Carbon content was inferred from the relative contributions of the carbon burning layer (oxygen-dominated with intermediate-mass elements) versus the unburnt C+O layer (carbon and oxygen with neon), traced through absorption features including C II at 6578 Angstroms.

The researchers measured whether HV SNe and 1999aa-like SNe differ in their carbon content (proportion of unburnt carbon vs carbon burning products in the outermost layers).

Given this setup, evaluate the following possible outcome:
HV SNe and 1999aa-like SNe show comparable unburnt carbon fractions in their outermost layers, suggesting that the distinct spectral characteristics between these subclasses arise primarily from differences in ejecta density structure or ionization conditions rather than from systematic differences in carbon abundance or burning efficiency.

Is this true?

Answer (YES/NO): NO